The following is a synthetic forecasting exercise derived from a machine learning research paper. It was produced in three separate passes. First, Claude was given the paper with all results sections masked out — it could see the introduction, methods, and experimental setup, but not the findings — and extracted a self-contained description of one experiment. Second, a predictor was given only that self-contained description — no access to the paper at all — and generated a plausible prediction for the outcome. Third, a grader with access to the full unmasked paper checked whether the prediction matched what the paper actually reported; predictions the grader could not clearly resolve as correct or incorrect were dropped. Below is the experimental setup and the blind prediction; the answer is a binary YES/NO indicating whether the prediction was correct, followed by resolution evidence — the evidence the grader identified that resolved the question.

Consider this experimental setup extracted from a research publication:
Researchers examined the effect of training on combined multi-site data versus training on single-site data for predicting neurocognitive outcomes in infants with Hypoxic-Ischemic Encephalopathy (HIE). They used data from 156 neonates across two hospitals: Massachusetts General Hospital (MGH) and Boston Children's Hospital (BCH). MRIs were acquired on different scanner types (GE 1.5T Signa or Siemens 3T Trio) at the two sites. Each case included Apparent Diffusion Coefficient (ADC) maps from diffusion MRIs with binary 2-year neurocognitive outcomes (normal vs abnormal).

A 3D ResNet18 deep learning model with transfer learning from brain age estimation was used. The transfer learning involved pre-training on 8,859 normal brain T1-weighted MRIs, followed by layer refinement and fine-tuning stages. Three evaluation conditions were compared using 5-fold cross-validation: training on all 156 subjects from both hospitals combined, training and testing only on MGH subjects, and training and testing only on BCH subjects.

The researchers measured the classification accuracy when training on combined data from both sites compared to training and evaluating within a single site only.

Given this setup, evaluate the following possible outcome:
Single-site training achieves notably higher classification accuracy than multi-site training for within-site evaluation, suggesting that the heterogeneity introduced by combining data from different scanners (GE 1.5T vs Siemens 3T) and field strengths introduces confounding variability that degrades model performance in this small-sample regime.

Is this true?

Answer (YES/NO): NO